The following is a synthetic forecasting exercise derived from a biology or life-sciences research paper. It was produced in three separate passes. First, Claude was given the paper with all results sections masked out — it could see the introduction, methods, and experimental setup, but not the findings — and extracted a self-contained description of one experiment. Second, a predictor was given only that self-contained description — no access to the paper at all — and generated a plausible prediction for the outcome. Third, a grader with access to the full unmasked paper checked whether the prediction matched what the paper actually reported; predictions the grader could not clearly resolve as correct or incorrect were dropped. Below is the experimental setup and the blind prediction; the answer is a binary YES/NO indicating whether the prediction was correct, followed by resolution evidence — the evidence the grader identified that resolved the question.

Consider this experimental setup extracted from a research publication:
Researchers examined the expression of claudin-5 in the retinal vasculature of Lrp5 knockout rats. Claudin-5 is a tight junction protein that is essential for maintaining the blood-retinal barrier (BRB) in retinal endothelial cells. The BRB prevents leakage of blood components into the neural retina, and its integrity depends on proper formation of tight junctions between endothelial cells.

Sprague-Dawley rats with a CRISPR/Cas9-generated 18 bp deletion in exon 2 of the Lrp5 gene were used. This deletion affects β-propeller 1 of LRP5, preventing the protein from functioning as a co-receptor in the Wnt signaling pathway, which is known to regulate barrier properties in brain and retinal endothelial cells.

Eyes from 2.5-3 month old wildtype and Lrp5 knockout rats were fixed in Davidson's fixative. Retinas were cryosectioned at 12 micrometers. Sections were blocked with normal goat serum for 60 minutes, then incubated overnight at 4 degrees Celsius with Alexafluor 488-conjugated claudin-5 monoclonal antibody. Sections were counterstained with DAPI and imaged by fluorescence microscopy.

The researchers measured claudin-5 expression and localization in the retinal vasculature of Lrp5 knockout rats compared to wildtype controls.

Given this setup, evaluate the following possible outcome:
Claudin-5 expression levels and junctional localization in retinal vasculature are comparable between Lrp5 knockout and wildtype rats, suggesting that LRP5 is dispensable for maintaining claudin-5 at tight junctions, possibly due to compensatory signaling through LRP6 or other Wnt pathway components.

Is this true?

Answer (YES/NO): NO